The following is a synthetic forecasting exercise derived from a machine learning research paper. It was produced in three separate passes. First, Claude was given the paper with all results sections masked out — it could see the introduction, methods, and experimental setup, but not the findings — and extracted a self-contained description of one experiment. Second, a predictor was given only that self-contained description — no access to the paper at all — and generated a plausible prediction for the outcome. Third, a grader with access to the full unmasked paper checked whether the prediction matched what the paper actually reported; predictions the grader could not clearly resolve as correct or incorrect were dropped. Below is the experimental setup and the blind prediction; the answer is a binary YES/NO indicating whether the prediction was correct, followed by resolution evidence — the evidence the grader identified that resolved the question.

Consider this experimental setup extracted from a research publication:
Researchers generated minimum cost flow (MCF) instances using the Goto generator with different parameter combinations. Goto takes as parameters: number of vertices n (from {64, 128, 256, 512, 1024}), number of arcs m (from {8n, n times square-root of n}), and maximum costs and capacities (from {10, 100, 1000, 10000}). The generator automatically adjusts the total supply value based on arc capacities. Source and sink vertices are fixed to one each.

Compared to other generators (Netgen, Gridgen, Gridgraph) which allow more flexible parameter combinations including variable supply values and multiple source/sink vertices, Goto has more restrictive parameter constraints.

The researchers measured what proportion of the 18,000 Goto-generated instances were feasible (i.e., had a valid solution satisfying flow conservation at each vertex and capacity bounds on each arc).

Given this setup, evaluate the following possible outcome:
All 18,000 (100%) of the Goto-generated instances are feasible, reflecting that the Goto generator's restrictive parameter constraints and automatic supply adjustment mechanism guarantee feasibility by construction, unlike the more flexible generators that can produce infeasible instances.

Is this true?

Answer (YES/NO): NO